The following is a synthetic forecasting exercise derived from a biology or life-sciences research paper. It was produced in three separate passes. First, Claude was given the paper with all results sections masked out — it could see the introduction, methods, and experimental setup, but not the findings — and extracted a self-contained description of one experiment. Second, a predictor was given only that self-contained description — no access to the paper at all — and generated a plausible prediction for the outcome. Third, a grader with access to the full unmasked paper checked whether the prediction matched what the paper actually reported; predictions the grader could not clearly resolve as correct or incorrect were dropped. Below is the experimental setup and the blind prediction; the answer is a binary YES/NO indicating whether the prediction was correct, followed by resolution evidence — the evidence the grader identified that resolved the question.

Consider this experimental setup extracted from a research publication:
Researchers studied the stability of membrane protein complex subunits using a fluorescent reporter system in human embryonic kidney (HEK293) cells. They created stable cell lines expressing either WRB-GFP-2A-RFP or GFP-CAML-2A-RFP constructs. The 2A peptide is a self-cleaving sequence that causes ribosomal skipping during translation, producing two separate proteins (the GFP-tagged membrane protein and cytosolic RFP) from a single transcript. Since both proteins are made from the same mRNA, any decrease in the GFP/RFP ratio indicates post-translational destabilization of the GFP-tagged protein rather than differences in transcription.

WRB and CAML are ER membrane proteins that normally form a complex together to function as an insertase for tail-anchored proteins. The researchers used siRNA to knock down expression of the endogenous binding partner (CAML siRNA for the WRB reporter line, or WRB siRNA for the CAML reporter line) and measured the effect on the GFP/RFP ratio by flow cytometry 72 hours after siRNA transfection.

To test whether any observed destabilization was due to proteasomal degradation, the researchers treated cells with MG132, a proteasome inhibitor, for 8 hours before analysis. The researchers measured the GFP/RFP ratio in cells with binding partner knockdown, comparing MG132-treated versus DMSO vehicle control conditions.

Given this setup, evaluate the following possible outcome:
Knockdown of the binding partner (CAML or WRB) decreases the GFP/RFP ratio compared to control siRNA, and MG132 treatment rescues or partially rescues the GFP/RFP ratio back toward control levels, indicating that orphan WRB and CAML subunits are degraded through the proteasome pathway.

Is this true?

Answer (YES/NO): YES